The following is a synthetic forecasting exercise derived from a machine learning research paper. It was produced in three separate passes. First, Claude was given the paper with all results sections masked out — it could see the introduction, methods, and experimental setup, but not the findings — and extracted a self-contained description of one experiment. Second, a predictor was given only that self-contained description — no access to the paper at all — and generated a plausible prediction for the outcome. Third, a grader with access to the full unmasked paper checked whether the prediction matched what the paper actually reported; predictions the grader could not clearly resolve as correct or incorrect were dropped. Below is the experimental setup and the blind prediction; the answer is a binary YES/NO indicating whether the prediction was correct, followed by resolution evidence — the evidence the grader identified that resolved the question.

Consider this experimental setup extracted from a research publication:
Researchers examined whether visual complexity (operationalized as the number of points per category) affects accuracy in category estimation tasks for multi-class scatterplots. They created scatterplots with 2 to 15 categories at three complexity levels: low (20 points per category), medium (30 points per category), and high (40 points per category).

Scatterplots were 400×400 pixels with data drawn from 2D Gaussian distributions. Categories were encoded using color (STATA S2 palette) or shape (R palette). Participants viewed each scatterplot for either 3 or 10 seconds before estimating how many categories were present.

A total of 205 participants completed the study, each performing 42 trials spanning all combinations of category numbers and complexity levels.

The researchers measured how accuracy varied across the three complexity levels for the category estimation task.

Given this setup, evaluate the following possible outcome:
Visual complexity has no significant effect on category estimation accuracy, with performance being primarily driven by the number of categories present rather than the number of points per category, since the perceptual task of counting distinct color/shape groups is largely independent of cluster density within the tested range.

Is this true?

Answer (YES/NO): NO